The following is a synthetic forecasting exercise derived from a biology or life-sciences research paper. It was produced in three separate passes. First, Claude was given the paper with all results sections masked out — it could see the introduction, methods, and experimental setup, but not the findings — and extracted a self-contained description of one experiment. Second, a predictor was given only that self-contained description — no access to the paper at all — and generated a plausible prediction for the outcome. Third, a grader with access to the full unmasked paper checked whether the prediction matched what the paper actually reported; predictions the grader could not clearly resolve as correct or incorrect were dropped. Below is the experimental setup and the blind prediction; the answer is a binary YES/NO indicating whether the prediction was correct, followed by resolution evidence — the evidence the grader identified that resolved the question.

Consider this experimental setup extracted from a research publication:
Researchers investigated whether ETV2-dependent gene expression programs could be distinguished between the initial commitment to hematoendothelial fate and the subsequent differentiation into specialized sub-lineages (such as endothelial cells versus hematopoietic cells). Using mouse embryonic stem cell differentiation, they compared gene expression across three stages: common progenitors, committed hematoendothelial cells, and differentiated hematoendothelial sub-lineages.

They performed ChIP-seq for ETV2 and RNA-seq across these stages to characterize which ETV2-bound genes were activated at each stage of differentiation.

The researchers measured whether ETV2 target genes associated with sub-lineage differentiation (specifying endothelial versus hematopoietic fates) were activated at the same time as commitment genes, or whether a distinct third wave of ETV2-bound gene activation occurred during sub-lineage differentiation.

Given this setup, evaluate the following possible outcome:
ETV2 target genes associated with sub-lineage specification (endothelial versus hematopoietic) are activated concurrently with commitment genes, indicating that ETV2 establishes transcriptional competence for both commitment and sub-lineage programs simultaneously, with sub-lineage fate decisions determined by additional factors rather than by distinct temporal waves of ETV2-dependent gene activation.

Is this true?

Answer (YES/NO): NO